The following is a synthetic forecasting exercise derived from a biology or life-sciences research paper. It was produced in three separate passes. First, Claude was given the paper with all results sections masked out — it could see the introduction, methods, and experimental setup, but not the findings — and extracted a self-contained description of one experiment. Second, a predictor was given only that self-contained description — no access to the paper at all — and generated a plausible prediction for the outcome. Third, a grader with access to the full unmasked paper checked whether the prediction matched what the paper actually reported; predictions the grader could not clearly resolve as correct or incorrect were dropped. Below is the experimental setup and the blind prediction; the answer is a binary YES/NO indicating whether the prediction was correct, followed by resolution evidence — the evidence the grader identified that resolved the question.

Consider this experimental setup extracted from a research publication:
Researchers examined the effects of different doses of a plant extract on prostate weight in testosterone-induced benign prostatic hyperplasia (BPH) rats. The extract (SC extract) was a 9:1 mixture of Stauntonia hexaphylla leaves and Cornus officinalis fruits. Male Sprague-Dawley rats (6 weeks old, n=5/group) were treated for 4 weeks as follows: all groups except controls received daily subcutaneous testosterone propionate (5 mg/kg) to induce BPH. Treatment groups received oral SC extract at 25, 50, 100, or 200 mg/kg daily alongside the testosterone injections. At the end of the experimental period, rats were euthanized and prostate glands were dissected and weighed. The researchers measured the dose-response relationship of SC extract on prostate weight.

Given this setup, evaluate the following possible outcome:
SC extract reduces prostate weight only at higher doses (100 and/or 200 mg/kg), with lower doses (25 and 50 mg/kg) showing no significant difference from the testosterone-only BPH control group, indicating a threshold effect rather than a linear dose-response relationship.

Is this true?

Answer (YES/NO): NO